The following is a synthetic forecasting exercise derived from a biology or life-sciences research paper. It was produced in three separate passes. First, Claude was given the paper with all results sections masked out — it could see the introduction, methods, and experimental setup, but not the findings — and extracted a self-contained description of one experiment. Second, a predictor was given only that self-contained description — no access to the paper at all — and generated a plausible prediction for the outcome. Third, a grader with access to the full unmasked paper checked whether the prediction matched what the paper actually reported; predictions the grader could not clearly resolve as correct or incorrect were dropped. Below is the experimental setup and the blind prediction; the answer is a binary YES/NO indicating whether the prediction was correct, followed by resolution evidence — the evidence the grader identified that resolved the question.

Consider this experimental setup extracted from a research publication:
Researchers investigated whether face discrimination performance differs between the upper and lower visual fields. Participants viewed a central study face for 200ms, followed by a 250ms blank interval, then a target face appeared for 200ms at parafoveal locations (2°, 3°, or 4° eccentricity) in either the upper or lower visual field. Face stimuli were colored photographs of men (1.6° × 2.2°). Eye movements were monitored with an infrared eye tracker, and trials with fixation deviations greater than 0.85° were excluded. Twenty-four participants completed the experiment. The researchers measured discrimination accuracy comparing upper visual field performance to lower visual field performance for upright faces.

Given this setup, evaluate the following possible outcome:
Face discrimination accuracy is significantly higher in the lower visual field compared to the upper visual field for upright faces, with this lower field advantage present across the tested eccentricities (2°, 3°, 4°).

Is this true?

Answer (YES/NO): NO